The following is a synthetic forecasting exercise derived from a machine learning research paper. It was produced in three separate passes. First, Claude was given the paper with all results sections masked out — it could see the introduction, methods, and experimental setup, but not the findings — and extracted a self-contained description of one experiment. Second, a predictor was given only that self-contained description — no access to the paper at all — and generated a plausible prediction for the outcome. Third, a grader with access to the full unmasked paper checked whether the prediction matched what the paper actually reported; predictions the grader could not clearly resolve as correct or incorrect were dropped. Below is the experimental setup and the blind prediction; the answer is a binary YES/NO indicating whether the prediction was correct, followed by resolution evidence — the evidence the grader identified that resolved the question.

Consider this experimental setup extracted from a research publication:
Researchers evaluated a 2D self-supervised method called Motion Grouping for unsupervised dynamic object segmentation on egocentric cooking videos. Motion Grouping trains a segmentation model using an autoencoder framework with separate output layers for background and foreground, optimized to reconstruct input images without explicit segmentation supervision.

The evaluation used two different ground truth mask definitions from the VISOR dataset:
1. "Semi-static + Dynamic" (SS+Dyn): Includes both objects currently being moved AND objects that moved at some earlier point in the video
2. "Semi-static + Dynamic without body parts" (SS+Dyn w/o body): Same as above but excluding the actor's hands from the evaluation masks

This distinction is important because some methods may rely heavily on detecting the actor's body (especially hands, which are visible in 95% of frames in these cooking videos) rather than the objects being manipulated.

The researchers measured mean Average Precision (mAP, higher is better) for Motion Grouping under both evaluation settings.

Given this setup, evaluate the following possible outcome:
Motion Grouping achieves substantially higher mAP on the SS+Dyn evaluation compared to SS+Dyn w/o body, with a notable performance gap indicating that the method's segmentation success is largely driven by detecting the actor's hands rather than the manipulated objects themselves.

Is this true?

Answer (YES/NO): YES